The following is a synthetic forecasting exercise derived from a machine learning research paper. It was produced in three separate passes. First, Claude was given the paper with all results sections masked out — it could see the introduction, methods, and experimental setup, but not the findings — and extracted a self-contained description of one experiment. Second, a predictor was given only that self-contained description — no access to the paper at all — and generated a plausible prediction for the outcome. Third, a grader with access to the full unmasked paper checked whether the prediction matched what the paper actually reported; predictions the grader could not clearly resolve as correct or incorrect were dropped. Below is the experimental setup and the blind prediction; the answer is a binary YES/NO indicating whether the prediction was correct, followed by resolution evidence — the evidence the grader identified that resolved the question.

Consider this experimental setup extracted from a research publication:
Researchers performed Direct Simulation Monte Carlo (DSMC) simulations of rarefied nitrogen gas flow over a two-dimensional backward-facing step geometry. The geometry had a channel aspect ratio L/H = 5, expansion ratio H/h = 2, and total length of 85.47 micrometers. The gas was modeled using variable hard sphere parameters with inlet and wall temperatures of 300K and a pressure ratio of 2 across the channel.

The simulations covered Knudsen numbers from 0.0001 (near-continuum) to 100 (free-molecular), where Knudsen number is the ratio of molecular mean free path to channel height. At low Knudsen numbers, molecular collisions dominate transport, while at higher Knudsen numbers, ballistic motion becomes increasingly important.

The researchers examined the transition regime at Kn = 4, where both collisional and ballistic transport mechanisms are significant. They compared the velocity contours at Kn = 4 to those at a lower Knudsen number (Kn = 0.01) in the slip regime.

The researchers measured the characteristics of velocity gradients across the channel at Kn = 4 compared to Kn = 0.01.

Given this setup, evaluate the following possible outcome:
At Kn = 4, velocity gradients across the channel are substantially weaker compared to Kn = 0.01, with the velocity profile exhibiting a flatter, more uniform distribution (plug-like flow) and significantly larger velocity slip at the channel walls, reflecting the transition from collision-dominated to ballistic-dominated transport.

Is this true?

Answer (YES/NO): YES